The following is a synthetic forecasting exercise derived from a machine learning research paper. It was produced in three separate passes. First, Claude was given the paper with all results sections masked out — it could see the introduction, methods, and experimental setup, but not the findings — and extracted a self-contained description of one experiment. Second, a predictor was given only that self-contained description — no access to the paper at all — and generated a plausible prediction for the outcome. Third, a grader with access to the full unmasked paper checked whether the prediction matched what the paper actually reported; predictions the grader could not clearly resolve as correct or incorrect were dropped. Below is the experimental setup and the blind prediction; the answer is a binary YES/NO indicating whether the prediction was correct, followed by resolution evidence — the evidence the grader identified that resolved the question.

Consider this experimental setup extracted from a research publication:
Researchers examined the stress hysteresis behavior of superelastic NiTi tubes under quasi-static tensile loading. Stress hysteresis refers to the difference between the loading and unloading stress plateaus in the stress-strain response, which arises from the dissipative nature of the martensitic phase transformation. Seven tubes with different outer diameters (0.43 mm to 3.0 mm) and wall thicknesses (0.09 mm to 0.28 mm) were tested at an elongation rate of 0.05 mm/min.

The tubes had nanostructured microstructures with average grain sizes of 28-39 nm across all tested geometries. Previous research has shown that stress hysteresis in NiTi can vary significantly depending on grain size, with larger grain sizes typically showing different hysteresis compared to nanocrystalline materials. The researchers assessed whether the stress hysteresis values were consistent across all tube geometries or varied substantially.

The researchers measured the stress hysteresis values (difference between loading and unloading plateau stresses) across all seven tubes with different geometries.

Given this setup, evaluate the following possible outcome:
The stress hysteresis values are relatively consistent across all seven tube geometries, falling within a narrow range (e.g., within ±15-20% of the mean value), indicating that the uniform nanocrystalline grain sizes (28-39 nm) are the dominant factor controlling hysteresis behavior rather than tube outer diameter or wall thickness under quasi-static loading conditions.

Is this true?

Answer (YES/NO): NO